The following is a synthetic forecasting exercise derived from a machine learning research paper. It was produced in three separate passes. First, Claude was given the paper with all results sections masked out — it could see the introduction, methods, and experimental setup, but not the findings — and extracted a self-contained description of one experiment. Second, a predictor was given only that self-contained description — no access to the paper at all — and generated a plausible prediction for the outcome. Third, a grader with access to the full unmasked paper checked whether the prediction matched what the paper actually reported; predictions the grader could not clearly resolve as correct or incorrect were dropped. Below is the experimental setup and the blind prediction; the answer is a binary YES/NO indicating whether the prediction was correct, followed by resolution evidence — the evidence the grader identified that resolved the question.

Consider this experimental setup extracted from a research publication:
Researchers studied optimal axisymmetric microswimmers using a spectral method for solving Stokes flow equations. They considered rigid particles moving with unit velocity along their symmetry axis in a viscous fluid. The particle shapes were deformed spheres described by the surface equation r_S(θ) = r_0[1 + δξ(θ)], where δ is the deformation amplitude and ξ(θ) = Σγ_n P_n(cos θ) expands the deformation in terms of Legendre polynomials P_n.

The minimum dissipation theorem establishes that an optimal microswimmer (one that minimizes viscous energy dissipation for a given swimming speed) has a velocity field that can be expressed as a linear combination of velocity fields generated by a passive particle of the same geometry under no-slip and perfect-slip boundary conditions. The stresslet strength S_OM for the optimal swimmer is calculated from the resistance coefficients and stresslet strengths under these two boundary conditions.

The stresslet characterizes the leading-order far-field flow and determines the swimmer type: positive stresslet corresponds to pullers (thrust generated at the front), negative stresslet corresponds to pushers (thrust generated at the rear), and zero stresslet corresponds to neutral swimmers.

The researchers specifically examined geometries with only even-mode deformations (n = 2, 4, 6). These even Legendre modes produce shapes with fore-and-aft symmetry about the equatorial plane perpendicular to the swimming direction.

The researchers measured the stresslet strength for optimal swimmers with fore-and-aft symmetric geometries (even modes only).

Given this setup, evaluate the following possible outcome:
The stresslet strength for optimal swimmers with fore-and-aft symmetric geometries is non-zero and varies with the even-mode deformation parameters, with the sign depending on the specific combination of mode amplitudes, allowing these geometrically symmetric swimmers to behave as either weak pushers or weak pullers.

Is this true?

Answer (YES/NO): NO